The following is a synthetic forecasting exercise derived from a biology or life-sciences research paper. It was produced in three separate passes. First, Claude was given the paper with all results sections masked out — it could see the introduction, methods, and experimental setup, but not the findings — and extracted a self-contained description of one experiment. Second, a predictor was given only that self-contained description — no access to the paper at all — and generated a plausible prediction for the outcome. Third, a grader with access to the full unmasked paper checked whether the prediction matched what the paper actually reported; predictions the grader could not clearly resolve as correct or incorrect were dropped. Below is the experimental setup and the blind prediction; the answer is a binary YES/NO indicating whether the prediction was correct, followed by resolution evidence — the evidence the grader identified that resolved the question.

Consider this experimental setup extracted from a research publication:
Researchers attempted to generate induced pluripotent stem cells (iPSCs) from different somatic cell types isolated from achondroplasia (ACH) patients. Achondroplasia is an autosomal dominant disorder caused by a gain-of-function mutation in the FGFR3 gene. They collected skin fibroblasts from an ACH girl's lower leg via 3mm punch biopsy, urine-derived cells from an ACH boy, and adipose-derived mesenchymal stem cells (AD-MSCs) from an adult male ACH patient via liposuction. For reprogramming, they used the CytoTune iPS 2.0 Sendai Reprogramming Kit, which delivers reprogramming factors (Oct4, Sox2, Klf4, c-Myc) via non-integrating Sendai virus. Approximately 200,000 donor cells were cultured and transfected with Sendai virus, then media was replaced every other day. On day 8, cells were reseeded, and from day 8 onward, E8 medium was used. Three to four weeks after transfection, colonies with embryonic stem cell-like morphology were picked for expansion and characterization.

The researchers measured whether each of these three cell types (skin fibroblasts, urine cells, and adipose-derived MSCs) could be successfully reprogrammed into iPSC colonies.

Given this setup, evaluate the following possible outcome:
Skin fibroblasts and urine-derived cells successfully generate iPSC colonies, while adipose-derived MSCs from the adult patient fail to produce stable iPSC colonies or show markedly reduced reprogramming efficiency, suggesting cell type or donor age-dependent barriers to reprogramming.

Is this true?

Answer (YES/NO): YES